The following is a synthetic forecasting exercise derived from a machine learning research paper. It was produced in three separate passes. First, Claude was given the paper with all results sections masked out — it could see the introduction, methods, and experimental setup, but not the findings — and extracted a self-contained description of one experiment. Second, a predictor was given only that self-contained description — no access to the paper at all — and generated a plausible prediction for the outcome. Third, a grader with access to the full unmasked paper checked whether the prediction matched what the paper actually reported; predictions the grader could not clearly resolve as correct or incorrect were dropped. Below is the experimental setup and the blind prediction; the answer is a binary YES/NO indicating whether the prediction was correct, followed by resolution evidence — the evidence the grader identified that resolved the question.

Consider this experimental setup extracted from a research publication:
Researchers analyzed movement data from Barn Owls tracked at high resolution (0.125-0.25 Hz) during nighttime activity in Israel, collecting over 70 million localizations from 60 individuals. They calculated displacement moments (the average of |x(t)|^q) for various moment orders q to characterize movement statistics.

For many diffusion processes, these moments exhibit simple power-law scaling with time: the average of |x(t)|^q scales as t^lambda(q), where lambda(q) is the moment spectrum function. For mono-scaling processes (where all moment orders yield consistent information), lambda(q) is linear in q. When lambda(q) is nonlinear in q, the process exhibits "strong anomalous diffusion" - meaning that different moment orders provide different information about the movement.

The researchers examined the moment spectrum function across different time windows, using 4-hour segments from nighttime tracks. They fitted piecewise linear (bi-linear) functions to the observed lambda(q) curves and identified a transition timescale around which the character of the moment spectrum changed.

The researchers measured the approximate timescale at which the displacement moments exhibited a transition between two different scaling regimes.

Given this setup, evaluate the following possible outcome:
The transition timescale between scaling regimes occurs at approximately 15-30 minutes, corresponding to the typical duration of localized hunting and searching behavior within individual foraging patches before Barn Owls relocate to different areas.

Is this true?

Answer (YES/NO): NO